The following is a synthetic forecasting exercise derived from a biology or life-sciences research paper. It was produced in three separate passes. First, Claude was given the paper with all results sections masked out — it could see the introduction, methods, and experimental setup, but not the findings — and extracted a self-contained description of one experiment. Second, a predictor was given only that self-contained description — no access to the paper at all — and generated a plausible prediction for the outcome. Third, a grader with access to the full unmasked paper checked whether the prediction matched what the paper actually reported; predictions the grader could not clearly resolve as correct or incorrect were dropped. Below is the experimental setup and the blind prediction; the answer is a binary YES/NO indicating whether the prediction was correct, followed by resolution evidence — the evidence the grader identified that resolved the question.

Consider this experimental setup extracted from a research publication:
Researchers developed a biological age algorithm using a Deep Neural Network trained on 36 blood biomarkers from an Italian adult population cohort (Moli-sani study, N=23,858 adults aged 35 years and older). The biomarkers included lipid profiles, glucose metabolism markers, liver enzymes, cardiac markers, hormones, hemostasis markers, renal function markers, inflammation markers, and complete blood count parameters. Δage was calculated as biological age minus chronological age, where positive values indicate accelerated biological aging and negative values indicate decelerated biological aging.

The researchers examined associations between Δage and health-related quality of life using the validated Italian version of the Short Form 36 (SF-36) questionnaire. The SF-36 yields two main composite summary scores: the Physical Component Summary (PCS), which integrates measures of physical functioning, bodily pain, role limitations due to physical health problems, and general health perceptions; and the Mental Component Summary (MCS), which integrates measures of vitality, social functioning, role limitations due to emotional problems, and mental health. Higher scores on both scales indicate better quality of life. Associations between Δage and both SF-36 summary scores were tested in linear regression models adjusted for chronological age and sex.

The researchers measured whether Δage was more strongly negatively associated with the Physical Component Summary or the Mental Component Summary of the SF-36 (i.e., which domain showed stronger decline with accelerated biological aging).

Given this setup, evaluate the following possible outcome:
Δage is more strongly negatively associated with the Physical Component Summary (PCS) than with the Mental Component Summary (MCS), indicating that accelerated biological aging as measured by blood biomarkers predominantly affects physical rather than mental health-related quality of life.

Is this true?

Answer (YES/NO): NO